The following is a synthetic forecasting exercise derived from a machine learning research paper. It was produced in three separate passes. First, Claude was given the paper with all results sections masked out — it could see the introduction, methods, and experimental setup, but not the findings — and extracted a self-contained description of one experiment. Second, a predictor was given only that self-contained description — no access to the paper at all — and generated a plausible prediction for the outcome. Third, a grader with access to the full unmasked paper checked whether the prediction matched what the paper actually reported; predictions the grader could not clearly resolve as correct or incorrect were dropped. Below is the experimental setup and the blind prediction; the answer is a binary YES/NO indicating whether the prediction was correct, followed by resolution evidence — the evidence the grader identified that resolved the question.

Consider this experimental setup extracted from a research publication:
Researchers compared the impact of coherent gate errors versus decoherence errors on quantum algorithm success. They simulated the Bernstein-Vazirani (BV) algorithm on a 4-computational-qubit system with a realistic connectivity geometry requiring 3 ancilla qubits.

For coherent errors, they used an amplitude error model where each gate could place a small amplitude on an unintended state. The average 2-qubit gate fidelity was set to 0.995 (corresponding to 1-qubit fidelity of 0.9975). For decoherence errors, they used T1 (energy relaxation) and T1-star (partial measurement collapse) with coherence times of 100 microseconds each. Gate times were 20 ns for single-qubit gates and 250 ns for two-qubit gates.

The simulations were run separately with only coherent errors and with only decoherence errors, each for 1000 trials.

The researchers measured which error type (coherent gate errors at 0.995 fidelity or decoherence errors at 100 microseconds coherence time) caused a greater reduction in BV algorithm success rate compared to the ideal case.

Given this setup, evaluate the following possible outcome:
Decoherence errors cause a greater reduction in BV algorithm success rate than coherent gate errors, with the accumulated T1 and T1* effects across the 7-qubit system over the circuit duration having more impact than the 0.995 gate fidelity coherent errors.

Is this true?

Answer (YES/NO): YES